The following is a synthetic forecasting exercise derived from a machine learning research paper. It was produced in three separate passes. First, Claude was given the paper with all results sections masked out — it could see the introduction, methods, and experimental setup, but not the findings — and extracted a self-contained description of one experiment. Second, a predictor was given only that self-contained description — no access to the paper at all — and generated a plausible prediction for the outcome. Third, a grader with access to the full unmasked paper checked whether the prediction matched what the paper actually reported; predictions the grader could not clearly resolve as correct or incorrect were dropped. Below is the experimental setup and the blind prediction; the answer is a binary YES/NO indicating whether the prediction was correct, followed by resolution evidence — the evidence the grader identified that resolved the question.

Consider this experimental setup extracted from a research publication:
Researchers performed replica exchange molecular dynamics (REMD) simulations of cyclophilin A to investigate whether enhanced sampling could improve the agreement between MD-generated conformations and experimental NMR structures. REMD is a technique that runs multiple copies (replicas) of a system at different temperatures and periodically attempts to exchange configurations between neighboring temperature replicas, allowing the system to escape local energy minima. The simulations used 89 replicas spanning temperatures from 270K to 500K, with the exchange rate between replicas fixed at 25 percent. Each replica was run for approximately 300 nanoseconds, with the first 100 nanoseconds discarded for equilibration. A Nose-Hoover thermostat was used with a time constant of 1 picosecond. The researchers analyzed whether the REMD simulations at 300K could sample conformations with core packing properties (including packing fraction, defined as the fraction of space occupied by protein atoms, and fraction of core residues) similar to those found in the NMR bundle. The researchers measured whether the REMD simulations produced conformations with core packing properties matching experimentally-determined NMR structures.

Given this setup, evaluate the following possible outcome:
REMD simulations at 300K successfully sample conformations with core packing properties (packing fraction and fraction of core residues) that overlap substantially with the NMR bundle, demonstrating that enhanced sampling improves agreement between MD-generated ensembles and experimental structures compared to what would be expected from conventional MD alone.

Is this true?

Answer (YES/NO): NO